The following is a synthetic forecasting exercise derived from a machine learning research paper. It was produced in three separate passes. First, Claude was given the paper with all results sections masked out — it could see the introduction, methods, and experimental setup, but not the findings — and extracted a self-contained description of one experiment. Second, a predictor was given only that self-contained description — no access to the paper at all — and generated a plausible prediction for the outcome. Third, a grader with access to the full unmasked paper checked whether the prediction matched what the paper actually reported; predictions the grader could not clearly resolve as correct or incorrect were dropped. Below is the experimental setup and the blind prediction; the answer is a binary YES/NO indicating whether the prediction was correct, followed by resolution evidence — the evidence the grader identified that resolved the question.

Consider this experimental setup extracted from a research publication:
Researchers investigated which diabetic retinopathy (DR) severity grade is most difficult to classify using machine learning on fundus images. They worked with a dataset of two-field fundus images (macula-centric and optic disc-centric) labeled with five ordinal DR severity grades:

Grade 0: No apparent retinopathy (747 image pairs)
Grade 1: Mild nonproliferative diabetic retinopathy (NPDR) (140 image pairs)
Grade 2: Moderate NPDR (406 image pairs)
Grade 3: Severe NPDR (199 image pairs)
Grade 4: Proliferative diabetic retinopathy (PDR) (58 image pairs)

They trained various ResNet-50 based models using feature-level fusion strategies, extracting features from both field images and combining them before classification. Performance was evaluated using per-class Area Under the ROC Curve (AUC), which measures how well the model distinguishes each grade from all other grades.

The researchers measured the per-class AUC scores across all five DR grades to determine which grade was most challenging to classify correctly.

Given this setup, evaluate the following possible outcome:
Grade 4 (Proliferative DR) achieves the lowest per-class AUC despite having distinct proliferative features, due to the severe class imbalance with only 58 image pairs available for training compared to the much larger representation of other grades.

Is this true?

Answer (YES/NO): NO